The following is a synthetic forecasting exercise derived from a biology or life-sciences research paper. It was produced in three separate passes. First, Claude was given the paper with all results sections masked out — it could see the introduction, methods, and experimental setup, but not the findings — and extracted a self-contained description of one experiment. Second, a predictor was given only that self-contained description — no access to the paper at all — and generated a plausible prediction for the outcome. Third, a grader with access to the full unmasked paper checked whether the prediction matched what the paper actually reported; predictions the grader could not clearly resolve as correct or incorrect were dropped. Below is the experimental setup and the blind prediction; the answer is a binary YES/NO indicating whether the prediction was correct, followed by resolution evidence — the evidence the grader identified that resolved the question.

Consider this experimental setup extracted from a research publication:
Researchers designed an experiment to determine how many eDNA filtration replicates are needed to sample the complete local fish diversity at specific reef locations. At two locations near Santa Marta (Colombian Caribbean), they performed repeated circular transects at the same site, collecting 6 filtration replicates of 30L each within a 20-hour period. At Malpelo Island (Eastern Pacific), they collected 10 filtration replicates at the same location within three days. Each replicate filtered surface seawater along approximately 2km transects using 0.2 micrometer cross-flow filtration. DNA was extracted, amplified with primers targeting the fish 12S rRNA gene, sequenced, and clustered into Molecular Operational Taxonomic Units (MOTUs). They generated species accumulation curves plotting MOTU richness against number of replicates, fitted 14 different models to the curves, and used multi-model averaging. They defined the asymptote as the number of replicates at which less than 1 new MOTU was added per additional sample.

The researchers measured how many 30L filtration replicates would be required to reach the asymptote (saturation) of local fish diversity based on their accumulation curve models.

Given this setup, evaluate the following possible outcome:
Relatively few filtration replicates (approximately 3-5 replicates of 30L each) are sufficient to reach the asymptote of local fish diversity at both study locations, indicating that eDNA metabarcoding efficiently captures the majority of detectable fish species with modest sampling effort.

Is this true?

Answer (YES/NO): NO